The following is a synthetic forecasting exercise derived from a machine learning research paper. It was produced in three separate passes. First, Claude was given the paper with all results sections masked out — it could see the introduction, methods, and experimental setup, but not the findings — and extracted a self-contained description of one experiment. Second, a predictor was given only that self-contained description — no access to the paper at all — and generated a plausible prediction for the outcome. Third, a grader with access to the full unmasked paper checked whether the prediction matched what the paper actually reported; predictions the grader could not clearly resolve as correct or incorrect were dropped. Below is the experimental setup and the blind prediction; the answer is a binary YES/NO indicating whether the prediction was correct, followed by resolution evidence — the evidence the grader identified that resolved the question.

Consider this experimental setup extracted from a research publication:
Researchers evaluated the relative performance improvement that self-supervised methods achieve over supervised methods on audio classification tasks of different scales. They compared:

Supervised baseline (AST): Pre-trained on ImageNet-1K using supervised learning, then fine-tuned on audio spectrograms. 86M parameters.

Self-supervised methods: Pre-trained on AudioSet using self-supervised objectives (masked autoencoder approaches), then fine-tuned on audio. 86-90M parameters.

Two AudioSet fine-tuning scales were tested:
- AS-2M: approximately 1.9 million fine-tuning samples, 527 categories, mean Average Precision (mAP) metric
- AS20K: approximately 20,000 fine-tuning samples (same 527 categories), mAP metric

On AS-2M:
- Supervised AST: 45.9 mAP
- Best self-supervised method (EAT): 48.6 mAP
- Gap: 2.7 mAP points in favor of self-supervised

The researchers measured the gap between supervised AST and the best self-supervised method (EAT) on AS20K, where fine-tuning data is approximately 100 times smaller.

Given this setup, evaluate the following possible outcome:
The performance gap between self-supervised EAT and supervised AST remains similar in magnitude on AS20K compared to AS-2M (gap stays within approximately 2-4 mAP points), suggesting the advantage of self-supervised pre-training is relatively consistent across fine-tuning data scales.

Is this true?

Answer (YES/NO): NO